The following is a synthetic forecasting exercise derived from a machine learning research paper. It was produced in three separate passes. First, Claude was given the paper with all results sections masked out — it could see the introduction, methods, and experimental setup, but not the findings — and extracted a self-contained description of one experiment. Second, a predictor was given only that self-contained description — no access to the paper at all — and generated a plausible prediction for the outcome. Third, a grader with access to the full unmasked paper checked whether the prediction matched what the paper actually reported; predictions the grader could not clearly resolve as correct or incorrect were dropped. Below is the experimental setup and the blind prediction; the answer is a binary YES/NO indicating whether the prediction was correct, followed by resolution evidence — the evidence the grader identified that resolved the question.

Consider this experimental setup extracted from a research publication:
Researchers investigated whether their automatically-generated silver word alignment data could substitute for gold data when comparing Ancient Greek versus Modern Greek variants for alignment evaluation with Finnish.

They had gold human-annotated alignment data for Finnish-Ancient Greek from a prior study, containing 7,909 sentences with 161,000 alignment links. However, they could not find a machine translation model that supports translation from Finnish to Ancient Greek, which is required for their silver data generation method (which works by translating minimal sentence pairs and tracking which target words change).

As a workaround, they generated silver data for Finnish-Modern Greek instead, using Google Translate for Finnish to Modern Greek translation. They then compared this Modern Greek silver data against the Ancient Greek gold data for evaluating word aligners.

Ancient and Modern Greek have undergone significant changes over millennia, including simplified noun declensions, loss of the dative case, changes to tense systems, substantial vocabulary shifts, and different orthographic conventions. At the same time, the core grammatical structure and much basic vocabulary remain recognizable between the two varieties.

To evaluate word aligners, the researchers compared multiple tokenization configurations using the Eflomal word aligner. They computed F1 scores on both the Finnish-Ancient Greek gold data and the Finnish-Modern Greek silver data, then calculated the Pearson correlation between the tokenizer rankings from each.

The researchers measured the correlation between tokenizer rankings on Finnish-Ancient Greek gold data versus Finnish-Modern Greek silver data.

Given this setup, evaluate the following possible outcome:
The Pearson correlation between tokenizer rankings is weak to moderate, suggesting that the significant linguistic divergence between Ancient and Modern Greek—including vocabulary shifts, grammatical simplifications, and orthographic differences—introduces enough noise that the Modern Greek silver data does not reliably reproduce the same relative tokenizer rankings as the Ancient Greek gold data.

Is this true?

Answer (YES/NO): NO